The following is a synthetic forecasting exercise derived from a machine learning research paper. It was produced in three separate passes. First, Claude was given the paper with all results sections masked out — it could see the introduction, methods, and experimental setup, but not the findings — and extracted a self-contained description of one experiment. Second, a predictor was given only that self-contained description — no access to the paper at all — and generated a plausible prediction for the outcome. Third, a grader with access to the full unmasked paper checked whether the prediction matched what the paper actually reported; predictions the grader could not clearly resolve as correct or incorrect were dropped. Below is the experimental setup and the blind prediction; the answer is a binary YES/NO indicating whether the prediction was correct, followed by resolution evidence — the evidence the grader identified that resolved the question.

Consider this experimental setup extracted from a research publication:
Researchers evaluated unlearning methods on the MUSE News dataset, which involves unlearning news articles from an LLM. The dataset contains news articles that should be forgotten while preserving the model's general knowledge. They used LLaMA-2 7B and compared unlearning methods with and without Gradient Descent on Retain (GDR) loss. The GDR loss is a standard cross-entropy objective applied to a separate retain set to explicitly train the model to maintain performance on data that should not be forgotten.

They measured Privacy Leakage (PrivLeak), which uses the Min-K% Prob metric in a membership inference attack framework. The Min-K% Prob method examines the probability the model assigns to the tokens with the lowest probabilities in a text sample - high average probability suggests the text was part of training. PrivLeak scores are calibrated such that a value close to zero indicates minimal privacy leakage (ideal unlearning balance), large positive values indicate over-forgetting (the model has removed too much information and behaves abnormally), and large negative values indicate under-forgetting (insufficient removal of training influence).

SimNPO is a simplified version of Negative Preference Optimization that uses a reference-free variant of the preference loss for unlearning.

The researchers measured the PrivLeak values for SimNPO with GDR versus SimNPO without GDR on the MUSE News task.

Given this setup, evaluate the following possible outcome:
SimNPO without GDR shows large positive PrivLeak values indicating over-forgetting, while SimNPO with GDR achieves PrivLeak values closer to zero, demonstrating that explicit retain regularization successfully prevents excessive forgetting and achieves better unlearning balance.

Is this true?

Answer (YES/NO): NO